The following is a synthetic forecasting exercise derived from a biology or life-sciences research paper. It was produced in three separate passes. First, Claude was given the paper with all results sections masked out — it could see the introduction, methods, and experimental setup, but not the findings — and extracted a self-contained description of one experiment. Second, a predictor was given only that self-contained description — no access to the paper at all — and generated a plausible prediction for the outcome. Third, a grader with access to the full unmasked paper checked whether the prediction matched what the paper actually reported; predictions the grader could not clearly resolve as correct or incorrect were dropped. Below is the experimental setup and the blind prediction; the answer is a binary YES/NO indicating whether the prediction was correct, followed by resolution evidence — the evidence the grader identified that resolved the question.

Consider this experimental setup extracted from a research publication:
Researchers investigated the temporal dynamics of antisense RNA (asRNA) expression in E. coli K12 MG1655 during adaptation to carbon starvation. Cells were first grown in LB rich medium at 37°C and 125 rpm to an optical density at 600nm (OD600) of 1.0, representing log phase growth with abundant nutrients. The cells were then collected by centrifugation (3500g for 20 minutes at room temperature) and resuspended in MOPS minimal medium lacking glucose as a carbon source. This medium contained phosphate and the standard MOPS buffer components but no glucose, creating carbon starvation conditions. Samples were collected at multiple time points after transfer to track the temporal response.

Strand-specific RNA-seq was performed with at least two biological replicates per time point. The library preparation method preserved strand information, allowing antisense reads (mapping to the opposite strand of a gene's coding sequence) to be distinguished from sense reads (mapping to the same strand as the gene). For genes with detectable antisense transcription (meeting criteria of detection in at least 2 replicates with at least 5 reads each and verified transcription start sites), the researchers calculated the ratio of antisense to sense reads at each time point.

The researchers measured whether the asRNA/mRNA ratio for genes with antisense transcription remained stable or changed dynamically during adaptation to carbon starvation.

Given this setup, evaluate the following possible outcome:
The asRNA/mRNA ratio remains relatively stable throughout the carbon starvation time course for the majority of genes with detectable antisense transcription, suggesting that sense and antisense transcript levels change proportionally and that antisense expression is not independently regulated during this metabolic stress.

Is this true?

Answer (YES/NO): NO